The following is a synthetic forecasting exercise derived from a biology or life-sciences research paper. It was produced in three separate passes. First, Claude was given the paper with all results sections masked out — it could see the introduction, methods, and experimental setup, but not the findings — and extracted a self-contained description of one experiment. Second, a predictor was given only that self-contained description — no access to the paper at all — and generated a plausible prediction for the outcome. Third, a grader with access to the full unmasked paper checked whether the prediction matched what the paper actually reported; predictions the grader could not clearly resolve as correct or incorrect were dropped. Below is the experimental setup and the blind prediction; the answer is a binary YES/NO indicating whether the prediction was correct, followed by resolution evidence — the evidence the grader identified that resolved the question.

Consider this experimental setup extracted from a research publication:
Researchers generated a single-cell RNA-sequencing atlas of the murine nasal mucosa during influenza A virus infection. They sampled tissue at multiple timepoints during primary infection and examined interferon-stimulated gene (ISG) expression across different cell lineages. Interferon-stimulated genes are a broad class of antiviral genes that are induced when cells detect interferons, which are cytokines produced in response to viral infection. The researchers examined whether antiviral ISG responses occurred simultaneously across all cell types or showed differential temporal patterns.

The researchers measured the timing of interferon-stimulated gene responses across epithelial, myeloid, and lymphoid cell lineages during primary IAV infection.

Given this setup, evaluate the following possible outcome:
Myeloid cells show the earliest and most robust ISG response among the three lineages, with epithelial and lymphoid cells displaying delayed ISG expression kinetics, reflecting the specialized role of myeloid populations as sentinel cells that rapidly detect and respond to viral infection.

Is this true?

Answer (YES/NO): YES